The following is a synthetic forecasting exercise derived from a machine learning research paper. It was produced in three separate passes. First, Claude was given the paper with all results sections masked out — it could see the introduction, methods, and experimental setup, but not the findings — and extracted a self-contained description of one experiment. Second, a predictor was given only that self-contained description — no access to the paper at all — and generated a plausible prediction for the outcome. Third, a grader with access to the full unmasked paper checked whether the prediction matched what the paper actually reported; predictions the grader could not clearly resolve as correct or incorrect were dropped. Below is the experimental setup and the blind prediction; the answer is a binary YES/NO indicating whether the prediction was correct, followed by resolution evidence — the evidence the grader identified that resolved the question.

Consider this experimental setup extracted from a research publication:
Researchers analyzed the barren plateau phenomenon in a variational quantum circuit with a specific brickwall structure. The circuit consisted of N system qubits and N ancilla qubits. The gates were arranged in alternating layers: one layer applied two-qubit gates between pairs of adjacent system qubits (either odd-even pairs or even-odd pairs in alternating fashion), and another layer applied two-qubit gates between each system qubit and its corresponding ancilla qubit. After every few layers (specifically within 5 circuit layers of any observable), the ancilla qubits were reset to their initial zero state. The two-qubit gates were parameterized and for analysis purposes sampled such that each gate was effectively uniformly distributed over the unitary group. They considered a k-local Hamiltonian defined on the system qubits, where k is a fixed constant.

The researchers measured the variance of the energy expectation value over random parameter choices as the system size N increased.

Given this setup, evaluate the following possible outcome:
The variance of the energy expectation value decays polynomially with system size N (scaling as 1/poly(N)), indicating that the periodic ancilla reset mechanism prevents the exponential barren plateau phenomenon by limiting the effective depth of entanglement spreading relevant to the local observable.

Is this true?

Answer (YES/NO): NO